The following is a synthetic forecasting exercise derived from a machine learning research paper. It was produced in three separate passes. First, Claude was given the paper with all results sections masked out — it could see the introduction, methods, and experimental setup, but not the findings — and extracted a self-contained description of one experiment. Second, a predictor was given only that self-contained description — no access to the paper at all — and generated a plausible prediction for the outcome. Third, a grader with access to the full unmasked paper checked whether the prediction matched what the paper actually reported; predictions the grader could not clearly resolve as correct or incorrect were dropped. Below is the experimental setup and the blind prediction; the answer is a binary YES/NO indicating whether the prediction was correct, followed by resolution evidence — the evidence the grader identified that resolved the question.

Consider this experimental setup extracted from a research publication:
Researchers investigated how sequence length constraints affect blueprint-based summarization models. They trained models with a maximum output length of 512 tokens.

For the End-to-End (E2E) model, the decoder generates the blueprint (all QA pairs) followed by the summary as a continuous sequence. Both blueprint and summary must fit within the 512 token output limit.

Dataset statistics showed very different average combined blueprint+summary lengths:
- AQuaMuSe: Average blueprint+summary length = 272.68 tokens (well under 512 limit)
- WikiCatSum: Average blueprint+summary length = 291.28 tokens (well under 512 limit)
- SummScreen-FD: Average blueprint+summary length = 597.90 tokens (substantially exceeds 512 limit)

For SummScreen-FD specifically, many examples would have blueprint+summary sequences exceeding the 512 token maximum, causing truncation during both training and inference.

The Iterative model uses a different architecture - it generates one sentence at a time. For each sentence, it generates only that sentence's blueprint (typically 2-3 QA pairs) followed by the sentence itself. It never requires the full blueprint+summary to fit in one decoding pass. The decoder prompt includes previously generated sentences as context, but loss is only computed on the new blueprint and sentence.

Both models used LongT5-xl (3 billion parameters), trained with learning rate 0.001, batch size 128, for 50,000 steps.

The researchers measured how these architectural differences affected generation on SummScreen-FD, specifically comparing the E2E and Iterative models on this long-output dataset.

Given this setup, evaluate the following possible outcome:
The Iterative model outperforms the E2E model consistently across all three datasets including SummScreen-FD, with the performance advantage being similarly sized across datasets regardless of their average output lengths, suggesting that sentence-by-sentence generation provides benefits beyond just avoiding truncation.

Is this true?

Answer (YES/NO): NO